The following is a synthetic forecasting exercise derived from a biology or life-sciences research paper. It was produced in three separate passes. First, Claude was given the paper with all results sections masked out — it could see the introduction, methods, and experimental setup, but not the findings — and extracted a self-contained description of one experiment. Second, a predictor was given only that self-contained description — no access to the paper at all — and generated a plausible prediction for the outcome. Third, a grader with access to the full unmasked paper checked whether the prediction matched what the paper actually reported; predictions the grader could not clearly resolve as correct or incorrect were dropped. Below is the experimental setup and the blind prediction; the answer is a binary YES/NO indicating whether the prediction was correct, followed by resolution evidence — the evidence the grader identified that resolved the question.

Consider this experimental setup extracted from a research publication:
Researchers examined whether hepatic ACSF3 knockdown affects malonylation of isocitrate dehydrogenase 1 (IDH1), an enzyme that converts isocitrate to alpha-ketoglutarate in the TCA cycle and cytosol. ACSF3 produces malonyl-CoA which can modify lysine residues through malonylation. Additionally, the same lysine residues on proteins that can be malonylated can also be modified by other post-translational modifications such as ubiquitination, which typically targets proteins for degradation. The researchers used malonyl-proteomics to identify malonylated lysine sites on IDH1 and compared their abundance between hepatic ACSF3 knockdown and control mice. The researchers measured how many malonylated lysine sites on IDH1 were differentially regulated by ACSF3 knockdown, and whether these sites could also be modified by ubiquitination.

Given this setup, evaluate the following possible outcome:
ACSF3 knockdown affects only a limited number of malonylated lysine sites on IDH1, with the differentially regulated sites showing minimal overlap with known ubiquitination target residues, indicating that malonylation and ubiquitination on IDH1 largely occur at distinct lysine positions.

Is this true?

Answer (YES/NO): NO